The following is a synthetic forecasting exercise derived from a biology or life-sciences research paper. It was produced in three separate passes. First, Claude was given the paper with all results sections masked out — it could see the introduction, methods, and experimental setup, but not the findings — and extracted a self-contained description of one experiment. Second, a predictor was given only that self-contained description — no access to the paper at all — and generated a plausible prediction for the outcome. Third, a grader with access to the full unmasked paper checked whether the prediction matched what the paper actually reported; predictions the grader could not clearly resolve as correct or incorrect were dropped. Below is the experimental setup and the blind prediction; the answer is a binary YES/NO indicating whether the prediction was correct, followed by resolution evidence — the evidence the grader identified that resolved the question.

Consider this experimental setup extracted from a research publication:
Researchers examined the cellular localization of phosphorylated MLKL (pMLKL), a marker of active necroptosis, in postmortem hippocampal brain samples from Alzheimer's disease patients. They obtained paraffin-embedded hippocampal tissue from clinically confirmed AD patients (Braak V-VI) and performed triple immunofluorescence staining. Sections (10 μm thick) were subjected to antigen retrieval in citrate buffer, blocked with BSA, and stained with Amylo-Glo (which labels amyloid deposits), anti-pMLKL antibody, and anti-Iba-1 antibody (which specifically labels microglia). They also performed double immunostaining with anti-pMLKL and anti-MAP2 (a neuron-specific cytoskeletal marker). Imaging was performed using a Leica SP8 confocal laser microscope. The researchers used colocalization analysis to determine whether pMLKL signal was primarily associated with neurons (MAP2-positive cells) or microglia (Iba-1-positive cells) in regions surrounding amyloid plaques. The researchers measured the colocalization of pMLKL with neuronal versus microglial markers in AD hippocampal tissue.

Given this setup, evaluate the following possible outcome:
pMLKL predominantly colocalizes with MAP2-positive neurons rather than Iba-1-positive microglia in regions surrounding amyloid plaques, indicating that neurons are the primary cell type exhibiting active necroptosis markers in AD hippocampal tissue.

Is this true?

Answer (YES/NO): YES